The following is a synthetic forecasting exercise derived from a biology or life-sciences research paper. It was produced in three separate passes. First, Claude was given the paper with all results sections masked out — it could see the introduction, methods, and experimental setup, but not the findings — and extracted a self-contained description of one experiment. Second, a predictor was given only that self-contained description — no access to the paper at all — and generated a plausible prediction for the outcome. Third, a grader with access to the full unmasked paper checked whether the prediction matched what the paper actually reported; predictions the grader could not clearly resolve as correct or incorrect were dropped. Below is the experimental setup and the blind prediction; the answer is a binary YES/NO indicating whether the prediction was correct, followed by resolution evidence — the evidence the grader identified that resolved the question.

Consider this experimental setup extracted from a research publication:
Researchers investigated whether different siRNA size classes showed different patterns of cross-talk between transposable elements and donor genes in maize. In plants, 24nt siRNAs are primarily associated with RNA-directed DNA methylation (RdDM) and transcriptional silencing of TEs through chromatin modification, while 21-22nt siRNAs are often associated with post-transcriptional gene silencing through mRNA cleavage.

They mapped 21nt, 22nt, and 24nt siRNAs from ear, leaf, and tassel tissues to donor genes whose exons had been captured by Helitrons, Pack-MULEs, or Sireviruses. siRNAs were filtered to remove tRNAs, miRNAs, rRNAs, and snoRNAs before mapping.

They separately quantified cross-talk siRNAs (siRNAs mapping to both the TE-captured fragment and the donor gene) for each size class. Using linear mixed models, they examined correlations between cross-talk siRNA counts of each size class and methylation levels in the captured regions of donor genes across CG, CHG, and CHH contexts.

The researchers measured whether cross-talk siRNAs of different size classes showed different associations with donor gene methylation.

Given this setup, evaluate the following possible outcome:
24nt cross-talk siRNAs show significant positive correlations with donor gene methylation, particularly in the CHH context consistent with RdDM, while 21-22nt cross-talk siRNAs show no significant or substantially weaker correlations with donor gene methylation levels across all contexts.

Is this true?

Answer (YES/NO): YES